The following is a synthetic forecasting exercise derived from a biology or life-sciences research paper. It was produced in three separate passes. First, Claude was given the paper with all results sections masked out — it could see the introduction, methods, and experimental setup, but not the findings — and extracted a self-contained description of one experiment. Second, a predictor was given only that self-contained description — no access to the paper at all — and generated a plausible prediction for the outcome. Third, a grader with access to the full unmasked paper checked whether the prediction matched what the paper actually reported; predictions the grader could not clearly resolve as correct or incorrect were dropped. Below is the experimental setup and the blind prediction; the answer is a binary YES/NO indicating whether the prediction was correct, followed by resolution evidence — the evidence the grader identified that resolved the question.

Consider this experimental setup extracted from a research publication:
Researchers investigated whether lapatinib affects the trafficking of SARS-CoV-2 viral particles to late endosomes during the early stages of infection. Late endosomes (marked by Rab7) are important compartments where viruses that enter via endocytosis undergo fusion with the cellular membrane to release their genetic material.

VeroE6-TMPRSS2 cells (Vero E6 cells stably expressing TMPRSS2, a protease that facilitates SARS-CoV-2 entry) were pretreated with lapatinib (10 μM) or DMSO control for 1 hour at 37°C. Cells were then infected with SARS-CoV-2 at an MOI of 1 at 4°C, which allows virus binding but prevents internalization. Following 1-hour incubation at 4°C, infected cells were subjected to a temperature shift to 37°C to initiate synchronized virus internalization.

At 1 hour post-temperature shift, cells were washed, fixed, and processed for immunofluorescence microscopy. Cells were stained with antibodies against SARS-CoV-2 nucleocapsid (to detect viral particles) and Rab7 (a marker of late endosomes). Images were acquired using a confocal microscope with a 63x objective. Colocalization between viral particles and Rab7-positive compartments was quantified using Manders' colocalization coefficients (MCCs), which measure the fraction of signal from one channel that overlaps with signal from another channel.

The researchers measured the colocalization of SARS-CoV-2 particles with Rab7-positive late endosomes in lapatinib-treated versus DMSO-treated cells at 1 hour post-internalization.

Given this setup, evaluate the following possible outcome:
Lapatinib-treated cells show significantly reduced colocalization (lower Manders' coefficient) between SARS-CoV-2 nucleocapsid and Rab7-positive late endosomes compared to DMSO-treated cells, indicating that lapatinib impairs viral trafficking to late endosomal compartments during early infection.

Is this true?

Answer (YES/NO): YES